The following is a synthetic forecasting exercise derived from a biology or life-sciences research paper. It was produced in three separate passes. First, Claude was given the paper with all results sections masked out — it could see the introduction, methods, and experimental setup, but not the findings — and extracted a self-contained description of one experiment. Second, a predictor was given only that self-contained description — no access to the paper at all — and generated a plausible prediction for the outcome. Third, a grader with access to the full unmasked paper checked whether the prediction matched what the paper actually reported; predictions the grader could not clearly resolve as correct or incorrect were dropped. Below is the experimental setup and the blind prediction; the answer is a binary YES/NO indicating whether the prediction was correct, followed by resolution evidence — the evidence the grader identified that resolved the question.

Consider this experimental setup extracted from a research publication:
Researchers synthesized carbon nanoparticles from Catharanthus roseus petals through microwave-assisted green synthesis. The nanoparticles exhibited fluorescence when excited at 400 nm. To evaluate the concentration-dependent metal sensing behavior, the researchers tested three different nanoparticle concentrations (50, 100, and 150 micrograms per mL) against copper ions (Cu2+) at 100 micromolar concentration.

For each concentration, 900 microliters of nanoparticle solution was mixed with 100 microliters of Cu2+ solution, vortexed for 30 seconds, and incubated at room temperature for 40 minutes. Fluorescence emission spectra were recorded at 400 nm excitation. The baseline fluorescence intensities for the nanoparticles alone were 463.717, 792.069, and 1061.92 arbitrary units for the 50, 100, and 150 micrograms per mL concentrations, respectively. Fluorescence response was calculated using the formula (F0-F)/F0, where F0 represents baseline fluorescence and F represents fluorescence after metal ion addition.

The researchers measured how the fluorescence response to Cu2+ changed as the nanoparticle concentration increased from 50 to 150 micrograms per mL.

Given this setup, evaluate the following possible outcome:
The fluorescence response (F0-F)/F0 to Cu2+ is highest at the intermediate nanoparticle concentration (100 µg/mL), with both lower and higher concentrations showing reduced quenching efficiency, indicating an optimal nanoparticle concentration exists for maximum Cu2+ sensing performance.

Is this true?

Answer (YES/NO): NO